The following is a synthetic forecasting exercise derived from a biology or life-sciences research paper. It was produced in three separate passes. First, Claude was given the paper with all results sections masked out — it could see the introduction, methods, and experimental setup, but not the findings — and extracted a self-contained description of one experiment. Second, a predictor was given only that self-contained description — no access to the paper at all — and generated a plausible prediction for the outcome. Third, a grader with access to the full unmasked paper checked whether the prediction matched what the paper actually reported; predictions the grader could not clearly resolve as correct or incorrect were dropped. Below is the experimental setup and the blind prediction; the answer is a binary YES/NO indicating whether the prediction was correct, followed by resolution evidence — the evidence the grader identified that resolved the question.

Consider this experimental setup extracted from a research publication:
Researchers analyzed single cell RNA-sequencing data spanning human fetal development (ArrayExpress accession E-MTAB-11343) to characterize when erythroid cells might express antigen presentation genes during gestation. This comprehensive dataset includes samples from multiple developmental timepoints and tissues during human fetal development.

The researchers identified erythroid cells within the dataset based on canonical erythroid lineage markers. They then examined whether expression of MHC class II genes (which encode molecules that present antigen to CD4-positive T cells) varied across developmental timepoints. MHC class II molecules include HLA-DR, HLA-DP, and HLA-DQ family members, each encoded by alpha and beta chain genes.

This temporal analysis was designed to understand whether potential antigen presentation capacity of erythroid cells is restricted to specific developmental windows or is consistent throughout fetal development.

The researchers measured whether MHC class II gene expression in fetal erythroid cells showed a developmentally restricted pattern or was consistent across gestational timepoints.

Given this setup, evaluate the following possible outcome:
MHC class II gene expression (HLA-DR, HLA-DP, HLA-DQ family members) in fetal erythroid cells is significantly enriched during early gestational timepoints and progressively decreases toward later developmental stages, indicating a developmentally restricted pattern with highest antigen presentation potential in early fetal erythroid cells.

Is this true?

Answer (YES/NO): NO